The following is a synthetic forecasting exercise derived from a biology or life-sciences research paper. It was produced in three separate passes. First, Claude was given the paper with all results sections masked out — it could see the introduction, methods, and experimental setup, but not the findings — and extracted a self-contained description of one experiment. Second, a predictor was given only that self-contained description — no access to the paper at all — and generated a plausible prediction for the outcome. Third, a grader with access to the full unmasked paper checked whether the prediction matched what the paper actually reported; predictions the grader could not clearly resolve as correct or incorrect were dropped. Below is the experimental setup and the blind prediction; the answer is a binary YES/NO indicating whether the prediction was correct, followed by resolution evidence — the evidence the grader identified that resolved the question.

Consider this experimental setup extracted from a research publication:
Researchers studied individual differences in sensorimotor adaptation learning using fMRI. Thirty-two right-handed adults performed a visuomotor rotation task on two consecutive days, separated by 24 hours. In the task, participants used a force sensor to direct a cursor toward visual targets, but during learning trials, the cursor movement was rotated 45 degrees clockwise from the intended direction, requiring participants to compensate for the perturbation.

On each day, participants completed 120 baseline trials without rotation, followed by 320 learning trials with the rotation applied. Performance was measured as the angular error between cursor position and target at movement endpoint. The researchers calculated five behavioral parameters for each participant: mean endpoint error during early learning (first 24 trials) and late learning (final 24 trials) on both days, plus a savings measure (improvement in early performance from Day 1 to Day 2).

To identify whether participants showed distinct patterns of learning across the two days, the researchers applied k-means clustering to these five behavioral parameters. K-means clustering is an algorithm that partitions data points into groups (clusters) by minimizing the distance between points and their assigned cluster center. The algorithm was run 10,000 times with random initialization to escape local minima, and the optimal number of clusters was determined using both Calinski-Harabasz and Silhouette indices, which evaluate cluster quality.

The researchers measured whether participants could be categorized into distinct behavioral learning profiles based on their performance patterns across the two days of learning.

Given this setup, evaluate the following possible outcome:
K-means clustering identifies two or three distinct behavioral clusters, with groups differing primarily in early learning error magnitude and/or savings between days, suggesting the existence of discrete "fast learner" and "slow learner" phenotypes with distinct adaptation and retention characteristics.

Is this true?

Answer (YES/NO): YES